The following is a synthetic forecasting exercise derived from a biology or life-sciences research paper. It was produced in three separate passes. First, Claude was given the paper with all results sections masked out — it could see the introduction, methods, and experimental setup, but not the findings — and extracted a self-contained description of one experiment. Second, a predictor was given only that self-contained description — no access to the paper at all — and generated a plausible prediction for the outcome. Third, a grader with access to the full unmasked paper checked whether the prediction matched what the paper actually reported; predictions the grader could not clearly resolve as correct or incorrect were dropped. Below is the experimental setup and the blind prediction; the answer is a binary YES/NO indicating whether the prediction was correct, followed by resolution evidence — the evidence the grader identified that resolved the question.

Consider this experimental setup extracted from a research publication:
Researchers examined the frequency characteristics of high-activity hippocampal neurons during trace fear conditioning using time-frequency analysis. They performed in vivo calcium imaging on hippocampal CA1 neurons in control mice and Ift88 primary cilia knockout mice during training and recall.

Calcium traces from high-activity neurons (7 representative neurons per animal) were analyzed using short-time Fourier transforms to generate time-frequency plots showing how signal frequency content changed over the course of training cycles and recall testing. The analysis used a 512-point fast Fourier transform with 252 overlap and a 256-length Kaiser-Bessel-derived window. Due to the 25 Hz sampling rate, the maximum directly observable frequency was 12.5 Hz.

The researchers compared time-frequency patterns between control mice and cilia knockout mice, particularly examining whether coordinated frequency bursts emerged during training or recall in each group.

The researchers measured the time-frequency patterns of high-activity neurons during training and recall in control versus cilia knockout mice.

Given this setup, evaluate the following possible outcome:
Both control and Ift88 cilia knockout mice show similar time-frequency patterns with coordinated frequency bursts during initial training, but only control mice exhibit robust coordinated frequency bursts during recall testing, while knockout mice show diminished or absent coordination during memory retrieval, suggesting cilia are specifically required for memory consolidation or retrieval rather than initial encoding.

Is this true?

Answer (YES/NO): NO